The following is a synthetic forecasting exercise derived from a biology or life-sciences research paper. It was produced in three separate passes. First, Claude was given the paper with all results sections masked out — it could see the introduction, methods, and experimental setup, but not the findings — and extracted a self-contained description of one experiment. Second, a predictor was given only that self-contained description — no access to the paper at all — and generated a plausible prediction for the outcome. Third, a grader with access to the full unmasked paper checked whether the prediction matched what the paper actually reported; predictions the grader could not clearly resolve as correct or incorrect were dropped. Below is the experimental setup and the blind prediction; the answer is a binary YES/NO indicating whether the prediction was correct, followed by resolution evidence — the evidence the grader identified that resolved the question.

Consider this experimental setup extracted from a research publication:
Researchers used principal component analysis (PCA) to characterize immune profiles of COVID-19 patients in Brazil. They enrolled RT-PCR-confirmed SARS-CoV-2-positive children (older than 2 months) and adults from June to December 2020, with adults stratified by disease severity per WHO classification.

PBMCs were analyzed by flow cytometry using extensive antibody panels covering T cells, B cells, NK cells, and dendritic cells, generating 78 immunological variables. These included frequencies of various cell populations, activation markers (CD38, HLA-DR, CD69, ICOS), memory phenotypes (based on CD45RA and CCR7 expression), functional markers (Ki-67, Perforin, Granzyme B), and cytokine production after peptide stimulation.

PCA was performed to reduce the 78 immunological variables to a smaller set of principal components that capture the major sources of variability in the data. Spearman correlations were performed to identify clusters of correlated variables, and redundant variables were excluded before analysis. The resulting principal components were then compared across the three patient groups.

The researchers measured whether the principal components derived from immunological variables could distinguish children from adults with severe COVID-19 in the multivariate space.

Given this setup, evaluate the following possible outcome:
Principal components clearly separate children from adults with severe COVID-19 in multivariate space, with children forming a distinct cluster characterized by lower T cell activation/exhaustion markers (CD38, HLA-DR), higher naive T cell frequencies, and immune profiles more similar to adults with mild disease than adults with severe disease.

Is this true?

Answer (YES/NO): NO